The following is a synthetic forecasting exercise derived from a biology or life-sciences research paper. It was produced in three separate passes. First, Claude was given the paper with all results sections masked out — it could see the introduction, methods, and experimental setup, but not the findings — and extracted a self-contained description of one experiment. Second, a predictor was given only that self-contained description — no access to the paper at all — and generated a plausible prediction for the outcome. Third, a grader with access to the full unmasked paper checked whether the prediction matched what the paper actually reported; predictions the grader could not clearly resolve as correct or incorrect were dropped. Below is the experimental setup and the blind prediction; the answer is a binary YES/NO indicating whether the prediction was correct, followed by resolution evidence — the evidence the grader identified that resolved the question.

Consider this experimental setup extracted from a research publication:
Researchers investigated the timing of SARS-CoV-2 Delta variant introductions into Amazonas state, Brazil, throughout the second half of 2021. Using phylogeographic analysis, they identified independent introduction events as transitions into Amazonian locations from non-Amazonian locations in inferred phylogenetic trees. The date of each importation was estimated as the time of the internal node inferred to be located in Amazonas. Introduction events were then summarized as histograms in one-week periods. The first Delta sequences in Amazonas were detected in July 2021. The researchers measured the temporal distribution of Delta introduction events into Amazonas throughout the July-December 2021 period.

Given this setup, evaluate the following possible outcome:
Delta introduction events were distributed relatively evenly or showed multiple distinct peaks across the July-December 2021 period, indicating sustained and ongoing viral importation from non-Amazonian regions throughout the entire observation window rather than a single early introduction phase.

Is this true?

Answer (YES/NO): NO